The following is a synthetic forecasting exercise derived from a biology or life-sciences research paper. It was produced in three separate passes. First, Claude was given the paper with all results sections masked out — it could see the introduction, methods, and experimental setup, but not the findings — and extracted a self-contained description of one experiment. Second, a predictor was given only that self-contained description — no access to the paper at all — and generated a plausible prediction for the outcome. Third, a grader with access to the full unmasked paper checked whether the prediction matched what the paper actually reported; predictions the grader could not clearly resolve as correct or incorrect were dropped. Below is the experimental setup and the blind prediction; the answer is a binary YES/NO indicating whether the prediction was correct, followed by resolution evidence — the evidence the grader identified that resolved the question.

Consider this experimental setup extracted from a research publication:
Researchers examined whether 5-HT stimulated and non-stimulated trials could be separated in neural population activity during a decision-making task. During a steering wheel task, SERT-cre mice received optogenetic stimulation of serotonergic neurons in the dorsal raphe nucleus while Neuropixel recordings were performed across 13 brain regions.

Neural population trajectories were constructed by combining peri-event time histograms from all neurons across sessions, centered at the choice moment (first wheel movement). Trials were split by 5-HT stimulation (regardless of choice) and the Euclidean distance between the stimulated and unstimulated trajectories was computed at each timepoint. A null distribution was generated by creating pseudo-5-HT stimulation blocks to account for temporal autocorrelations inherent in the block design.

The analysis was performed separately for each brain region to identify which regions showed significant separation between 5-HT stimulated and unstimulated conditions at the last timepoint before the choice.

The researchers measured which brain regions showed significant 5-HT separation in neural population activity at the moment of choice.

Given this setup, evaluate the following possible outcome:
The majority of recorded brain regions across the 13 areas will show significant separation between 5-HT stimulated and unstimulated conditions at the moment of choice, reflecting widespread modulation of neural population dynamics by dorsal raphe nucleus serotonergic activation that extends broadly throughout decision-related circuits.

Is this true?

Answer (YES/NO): NO